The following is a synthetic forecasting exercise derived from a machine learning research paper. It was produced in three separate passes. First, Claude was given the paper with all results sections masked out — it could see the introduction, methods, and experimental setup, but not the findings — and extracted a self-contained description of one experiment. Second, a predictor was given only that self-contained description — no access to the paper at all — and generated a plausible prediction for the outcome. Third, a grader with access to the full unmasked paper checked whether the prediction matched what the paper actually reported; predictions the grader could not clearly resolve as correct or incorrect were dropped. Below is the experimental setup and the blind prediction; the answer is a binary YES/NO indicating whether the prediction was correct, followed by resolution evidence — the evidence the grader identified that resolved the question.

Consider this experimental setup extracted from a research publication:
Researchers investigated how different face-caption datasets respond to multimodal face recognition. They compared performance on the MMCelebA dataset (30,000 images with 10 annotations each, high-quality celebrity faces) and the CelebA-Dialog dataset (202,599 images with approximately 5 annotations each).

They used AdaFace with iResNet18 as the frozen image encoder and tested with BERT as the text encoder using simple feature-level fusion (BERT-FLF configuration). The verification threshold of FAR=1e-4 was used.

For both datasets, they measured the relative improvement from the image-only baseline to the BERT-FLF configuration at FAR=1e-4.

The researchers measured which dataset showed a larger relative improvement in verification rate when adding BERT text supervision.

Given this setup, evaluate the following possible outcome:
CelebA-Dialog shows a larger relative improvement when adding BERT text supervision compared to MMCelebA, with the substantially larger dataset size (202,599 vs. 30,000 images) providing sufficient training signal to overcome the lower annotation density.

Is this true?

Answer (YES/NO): YES